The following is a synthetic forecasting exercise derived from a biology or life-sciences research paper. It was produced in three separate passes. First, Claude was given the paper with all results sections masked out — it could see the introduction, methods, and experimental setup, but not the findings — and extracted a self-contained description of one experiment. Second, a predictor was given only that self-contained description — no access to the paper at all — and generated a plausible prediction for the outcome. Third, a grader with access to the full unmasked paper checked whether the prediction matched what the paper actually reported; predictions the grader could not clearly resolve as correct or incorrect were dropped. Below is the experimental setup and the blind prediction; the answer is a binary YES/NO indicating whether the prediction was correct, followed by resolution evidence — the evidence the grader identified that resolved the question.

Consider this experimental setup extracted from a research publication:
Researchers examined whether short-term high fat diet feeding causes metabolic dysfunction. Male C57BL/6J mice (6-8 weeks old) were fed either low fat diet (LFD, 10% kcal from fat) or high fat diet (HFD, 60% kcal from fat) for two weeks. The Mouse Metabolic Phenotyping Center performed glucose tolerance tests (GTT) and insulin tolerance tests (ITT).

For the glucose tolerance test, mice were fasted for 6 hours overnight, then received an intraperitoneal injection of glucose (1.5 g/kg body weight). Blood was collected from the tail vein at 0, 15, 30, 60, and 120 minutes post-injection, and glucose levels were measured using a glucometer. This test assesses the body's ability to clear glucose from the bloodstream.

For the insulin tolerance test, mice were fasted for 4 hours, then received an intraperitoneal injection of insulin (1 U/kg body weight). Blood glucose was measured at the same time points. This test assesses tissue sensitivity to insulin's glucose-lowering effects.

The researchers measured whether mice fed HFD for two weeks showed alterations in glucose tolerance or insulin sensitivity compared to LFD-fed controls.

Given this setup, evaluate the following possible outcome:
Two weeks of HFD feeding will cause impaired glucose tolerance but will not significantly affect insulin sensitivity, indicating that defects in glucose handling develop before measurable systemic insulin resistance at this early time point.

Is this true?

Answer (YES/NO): NO